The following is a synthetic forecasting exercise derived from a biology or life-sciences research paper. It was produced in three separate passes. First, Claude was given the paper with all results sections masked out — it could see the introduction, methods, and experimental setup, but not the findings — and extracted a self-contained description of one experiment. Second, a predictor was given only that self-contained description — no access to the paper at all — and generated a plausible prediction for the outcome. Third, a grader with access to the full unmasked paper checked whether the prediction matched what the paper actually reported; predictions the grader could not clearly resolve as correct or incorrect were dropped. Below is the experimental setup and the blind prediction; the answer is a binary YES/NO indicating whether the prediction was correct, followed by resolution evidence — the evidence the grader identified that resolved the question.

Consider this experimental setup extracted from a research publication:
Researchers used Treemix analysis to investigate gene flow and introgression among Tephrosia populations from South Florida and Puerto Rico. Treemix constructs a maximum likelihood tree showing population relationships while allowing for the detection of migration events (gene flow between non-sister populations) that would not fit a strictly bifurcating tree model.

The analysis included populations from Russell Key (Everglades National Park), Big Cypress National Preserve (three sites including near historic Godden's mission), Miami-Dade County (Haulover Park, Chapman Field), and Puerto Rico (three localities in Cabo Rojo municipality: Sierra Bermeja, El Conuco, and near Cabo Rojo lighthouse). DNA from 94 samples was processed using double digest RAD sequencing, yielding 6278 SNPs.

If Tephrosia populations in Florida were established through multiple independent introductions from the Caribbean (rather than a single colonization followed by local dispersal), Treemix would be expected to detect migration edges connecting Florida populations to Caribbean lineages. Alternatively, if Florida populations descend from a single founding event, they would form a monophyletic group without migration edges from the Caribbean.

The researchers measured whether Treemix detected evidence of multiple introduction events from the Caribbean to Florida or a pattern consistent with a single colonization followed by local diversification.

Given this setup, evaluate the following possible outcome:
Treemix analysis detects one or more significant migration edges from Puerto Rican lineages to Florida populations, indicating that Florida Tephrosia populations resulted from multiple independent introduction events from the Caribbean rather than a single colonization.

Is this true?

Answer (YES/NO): NO